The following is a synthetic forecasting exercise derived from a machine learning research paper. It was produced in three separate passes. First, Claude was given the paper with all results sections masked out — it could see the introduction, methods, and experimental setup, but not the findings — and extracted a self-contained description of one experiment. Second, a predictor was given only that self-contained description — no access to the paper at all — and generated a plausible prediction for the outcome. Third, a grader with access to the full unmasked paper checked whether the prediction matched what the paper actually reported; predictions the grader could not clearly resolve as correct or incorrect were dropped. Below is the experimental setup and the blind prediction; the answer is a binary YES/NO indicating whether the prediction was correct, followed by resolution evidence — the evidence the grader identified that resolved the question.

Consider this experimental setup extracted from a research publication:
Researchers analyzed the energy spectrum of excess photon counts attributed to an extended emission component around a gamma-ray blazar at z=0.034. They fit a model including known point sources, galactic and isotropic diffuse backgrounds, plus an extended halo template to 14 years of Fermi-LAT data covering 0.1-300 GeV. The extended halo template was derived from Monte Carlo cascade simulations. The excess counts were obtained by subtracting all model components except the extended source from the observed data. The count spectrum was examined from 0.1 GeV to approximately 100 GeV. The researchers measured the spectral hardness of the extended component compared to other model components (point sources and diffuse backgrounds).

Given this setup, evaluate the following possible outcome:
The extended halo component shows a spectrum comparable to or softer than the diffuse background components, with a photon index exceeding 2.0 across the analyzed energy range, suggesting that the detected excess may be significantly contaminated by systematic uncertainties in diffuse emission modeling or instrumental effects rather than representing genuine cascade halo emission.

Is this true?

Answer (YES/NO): NO